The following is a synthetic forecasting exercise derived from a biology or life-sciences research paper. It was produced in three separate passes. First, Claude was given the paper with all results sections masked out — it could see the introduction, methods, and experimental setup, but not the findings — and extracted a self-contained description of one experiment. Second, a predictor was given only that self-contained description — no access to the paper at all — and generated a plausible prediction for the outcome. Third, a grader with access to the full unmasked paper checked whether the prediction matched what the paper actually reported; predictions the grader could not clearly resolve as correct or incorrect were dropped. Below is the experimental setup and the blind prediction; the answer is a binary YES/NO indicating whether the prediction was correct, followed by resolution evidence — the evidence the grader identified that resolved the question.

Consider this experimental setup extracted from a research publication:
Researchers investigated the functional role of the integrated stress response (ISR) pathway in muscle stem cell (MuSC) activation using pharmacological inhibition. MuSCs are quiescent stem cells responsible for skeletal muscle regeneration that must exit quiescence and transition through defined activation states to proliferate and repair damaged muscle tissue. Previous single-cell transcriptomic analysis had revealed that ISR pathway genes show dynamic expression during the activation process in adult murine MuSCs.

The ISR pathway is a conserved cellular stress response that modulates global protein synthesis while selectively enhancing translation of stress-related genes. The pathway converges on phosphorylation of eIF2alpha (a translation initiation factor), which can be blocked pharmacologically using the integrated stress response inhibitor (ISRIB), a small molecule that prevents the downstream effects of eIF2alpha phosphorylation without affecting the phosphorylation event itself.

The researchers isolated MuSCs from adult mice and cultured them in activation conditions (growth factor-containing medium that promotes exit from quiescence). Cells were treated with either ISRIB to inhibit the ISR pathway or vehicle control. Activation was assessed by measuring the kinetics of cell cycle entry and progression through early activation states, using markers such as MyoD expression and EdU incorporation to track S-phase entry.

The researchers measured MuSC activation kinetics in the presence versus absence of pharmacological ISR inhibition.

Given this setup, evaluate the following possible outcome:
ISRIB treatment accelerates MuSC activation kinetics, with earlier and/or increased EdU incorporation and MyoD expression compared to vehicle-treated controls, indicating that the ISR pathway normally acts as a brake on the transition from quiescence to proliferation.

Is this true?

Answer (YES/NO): NO